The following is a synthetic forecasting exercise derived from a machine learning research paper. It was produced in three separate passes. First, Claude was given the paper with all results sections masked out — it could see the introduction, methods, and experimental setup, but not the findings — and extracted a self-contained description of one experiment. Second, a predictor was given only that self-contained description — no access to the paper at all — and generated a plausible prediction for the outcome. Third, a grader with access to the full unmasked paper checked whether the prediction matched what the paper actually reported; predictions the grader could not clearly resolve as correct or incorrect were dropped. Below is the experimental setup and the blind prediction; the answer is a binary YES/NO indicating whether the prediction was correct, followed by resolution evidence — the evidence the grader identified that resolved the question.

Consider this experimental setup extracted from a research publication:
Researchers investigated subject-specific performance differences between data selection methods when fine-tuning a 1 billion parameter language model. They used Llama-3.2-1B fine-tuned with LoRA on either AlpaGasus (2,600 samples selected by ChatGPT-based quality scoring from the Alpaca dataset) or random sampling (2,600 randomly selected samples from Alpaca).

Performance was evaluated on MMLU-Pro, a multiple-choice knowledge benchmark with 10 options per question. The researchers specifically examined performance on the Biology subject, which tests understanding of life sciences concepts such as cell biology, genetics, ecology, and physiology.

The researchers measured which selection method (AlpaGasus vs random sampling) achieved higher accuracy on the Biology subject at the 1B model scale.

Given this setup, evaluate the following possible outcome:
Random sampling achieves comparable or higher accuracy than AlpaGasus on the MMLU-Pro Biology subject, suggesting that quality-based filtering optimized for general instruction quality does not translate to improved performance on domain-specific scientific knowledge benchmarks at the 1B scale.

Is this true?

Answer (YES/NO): NO